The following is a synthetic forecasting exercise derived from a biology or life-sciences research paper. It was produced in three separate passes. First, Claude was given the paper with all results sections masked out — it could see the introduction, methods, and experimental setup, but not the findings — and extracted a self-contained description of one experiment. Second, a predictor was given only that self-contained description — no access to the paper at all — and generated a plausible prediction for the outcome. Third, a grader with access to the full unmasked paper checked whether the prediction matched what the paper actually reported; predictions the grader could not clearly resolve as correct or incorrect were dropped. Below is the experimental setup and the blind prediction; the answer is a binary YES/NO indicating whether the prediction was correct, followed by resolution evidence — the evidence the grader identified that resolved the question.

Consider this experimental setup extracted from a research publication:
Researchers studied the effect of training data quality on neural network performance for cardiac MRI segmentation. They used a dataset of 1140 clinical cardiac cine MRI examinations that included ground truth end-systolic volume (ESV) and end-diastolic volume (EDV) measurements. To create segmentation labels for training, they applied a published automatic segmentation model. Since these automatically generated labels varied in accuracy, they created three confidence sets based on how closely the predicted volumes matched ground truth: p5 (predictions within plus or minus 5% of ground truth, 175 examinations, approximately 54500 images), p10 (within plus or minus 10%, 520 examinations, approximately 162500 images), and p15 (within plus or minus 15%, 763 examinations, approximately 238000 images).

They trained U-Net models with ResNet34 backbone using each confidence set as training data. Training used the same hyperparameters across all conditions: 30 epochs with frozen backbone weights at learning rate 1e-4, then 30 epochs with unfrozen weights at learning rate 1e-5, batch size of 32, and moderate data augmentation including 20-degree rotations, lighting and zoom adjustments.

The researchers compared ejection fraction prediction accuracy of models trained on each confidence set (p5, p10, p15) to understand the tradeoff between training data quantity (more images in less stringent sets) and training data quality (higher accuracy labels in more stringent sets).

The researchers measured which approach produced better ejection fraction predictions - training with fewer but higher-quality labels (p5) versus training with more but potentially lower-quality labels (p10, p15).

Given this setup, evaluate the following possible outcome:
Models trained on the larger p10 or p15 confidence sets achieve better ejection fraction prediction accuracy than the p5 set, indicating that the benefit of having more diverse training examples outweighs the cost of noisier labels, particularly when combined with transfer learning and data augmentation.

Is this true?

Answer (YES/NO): NO